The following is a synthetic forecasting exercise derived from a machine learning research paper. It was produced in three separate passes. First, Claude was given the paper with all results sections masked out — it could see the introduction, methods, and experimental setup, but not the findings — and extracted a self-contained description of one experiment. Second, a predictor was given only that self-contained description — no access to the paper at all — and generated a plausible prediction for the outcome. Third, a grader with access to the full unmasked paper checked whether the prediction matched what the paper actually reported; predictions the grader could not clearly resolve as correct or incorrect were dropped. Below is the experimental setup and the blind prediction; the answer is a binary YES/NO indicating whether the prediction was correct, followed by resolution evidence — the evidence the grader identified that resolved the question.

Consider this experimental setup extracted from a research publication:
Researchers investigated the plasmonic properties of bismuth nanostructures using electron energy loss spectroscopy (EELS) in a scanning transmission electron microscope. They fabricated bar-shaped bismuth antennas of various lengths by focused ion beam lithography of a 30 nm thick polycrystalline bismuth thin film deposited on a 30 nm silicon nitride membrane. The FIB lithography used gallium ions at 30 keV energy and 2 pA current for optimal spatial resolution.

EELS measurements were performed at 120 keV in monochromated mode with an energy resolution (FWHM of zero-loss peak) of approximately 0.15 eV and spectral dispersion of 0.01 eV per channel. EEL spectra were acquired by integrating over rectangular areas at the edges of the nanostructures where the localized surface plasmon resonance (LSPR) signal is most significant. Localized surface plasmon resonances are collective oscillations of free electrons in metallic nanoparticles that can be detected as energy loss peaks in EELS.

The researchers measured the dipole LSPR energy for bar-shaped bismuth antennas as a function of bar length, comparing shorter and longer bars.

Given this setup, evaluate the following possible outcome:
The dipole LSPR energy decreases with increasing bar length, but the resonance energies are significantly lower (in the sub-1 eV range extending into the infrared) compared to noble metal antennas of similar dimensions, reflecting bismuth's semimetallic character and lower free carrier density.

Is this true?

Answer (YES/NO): NO